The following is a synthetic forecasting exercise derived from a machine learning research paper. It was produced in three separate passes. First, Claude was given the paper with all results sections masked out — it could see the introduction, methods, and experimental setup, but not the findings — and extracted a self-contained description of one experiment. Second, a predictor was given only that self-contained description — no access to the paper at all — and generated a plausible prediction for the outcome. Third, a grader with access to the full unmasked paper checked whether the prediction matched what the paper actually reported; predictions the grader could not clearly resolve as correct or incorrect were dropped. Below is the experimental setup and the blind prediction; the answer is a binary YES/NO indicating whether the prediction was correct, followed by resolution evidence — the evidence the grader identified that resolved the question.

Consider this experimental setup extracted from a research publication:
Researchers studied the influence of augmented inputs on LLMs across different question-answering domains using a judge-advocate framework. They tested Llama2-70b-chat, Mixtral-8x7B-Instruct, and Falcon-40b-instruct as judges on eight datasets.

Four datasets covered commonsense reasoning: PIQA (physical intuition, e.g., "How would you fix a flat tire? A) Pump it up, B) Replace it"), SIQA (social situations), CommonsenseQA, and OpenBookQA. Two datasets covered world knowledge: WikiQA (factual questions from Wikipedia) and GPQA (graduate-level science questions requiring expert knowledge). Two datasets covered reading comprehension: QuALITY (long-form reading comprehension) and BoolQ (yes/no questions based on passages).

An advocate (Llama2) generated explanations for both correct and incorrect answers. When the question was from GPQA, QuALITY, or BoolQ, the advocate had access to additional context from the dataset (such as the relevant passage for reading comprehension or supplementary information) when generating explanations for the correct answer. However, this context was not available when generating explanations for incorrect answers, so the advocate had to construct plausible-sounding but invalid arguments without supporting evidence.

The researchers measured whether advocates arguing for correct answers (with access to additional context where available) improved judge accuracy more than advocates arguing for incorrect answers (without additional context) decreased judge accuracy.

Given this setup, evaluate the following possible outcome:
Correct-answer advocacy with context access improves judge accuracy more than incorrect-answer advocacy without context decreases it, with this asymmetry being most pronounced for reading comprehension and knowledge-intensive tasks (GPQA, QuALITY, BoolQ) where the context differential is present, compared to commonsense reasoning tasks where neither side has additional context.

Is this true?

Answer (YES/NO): NO